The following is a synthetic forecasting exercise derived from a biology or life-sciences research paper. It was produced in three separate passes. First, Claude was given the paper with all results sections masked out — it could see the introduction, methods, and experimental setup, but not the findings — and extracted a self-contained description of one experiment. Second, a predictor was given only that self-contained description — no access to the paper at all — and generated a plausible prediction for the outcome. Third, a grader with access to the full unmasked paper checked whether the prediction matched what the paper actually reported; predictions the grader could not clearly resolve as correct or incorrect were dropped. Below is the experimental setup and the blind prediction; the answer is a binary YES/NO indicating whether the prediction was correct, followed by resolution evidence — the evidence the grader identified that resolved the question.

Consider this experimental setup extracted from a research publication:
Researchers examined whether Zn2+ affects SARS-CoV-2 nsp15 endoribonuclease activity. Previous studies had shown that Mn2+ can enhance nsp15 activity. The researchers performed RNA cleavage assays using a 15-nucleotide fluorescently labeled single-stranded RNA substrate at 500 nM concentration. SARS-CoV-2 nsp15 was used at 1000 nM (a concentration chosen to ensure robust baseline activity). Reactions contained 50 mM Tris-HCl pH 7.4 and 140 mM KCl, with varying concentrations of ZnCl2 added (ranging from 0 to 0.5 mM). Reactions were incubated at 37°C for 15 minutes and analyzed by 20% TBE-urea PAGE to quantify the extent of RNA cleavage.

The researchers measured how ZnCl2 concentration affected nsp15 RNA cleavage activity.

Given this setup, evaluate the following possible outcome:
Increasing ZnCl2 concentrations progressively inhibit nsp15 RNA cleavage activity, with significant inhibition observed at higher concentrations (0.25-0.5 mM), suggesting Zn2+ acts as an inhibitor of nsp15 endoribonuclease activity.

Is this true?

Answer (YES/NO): YES